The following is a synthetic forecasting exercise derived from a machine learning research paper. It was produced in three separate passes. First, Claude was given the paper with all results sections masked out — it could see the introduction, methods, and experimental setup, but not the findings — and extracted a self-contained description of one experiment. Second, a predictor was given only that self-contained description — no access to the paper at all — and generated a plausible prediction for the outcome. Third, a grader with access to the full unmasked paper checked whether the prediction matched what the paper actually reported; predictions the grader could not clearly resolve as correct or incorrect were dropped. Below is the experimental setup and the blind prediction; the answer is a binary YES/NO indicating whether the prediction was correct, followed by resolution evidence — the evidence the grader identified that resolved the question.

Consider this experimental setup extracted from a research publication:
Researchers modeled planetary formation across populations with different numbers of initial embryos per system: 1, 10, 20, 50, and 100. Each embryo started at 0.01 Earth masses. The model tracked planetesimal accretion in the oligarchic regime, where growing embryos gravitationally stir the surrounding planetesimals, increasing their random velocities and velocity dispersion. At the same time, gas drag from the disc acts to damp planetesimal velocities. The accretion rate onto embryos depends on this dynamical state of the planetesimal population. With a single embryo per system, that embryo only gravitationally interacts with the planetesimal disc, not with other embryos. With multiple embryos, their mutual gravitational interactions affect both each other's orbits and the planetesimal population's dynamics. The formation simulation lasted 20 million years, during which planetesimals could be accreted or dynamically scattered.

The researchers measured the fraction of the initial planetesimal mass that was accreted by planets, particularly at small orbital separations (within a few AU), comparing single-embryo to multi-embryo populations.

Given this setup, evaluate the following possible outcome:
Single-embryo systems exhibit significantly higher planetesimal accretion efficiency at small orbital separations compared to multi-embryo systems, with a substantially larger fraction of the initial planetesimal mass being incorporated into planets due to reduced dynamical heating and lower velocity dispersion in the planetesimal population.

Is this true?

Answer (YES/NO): NO